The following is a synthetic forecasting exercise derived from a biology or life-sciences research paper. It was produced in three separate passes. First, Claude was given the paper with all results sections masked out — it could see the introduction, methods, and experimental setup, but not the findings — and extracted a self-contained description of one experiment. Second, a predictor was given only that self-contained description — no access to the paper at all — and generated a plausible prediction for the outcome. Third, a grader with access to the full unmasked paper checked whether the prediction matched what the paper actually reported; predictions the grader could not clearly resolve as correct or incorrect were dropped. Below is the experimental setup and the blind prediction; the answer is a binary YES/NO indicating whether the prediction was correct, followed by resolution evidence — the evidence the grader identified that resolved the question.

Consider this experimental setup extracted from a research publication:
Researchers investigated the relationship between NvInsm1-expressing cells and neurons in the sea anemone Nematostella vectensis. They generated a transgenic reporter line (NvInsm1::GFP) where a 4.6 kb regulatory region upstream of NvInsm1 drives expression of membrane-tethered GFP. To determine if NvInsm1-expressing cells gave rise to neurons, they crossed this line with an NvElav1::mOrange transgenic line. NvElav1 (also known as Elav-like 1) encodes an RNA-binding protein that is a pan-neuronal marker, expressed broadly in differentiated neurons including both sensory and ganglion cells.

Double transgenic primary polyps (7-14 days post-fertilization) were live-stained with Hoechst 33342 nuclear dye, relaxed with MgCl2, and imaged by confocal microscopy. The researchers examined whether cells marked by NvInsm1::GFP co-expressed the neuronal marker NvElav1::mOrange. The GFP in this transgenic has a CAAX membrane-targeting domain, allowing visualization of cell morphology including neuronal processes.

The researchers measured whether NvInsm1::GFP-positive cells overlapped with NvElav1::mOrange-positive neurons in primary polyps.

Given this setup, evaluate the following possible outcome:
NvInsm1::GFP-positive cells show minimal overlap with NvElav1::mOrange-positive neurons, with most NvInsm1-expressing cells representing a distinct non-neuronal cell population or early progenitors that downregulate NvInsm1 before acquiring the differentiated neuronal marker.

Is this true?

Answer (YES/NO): NO